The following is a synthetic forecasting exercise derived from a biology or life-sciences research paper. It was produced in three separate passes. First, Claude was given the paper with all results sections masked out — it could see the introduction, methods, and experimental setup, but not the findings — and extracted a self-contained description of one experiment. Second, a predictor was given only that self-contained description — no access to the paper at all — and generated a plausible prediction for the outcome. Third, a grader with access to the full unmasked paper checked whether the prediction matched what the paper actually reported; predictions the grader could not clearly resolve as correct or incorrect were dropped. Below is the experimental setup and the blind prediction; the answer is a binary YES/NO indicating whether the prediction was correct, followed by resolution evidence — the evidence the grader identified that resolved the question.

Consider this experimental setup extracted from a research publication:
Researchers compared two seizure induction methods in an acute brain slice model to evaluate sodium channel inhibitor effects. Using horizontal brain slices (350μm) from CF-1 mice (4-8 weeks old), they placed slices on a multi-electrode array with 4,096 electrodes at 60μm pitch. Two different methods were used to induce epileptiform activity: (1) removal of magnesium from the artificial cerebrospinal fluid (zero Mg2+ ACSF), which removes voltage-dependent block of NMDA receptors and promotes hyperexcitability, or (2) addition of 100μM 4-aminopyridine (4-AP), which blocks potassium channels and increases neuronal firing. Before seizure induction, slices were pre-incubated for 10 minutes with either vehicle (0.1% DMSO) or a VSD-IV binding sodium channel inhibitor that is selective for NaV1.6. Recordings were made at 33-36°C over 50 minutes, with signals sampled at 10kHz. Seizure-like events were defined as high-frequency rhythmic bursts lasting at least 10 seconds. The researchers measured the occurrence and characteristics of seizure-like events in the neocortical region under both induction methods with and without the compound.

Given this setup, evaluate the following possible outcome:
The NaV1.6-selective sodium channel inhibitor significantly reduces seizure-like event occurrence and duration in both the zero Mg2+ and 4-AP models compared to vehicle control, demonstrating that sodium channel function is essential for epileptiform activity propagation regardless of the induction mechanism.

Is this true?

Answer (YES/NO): NO